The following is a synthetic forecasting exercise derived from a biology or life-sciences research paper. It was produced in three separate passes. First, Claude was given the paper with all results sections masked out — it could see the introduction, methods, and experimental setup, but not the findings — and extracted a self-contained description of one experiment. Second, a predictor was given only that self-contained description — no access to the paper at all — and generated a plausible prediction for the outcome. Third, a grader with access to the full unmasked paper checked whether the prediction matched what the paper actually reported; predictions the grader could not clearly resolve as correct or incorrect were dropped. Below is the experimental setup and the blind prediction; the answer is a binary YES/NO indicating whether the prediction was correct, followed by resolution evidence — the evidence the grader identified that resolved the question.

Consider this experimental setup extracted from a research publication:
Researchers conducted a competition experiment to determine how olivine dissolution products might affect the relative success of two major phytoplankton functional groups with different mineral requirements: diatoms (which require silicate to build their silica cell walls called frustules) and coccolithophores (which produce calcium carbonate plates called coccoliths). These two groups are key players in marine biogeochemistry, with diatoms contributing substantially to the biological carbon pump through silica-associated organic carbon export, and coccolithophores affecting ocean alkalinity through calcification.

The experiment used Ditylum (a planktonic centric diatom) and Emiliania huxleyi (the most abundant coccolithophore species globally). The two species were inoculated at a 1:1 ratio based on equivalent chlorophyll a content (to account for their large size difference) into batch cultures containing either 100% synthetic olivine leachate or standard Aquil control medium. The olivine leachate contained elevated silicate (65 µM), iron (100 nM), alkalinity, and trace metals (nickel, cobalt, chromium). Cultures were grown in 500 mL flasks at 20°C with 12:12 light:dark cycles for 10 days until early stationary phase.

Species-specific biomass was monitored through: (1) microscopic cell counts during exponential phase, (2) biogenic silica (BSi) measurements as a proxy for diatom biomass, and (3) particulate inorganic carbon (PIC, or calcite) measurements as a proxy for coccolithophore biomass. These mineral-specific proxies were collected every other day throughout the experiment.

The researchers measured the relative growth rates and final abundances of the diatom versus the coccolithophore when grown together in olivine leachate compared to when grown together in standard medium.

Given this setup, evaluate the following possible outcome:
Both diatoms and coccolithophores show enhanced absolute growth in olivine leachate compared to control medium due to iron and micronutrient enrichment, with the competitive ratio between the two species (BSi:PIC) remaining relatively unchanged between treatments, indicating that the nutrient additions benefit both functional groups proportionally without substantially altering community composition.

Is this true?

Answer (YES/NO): NO